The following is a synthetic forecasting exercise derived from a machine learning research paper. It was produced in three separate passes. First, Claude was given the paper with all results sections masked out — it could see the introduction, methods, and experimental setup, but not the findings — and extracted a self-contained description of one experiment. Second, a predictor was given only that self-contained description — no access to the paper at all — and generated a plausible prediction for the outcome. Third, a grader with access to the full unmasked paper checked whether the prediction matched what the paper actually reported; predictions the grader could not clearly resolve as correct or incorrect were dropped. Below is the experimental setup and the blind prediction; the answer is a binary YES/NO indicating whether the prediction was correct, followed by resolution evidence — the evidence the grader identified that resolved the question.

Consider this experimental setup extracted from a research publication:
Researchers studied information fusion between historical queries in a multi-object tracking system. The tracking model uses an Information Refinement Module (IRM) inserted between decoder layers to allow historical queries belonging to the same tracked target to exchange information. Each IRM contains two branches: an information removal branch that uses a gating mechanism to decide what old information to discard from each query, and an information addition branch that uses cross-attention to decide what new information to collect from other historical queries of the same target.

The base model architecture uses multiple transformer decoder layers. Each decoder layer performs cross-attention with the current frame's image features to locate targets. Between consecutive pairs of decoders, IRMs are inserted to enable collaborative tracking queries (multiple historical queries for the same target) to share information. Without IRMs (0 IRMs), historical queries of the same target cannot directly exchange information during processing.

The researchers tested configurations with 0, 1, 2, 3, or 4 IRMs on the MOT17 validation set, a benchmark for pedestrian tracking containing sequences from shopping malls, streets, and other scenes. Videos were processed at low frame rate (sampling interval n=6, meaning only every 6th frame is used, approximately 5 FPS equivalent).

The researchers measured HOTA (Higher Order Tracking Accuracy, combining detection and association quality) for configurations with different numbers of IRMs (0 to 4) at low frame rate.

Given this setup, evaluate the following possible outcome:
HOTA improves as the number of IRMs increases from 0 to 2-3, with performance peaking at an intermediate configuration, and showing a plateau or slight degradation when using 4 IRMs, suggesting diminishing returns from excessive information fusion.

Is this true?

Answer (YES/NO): NO